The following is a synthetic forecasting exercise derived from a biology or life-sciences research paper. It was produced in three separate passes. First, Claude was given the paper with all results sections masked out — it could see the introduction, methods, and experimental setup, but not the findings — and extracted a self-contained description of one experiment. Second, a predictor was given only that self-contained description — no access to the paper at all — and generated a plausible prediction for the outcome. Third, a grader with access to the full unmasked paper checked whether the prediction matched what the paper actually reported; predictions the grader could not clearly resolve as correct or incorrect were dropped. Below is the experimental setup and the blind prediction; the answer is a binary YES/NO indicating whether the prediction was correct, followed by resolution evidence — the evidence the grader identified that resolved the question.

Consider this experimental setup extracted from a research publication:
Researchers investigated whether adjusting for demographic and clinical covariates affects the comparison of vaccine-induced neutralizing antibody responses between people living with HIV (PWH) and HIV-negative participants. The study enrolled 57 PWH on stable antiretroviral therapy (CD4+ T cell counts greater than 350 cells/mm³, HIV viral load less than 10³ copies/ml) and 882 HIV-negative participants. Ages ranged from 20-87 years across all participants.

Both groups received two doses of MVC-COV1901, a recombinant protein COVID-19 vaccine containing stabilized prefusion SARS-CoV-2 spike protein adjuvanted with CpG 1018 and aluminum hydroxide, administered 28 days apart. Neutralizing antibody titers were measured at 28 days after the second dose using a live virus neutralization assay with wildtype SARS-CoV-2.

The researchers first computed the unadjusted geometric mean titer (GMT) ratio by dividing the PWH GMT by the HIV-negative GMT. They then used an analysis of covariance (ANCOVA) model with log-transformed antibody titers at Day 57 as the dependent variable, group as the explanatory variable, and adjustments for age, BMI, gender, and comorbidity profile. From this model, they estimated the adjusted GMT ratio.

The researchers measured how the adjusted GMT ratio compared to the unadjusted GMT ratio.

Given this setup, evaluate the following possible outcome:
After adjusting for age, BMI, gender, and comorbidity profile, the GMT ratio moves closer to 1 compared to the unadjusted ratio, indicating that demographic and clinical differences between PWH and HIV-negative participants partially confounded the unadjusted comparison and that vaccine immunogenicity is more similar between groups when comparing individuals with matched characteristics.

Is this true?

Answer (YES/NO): NO